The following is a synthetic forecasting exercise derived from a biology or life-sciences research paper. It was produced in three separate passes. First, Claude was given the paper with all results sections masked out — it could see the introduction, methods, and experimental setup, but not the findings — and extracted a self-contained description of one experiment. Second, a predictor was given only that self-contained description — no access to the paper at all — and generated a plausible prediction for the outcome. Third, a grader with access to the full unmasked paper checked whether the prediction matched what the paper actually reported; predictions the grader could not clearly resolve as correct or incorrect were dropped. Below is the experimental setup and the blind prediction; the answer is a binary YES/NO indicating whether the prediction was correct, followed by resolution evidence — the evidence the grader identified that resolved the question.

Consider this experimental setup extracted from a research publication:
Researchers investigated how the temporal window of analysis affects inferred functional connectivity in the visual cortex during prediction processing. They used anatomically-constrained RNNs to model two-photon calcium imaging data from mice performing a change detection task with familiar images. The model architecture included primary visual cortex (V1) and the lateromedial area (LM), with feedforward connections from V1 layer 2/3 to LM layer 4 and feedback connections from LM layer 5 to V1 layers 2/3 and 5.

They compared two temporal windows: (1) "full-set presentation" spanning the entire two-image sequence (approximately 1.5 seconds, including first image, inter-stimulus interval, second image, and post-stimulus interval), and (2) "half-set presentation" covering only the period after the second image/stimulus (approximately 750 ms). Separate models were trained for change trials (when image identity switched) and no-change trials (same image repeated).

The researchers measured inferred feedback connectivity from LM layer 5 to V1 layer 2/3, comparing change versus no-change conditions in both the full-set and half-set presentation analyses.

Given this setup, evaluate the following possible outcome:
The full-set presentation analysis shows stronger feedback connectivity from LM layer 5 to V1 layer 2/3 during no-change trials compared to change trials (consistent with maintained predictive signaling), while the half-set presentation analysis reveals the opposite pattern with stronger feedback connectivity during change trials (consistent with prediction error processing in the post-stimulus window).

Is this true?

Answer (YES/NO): NO